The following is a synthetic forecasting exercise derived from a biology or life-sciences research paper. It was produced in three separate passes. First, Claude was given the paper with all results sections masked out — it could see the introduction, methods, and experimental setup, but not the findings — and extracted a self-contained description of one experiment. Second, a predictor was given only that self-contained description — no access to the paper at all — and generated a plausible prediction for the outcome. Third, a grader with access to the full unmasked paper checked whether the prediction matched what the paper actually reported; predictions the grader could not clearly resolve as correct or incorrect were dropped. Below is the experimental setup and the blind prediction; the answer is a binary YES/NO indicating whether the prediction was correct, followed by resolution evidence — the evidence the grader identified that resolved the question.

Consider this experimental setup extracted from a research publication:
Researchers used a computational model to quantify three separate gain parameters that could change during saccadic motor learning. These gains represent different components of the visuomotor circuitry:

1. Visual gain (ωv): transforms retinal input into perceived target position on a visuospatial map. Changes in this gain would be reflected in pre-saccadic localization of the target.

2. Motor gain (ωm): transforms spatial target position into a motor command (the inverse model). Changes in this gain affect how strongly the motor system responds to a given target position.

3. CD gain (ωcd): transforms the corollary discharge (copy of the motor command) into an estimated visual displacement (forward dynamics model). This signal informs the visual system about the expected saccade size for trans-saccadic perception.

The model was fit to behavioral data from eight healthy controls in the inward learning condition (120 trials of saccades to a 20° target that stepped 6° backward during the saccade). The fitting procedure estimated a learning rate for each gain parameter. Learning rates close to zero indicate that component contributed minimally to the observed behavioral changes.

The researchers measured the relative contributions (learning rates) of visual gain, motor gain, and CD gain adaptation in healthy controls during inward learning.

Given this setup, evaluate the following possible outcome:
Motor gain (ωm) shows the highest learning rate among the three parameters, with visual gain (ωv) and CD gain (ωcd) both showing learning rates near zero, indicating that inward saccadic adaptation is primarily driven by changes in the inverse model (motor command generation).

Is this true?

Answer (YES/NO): YES